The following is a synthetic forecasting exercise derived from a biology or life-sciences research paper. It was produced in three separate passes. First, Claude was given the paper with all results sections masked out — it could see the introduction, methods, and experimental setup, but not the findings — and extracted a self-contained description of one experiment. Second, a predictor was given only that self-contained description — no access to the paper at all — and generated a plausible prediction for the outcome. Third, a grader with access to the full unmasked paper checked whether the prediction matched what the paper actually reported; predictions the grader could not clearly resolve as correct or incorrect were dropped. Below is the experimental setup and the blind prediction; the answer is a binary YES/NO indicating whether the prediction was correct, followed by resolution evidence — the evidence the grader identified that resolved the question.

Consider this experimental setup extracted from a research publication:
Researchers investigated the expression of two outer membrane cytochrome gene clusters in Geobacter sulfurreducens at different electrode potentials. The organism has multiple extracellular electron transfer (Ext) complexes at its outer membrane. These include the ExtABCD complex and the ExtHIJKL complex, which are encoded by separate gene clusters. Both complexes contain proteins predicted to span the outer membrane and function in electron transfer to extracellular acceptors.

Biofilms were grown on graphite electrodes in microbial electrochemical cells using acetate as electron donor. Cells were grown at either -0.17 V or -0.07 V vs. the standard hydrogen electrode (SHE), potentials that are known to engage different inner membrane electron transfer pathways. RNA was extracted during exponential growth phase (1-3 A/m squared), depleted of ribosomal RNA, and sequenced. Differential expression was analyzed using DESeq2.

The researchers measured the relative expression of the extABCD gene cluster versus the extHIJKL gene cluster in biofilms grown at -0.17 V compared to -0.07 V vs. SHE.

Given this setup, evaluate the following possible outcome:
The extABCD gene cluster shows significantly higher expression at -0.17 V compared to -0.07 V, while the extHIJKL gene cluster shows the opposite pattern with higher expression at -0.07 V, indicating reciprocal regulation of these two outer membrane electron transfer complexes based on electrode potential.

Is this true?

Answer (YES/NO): NO